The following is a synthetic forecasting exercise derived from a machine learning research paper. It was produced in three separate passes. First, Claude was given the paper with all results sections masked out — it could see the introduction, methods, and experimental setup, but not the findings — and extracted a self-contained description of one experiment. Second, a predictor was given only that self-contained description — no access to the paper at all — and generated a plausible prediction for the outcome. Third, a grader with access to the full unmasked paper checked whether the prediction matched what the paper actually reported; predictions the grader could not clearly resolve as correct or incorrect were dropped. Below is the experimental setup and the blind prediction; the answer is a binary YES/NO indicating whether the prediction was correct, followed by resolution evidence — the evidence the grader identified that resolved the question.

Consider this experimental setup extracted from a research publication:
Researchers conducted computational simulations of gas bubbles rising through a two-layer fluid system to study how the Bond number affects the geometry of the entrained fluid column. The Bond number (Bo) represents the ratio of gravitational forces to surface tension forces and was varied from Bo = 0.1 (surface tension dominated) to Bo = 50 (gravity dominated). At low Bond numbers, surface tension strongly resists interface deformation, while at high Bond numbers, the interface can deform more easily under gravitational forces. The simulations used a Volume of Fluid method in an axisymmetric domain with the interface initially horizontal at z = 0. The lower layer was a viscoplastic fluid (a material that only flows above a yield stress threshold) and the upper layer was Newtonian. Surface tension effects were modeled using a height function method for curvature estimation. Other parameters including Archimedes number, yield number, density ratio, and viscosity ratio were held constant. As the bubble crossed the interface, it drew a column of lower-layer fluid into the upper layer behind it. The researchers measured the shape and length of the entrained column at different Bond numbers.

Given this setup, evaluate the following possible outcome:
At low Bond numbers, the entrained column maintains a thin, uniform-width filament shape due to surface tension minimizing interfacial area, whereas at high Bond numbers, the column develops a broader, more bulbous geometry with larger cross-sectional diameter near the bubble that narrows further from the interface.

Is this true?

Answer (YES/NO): NO